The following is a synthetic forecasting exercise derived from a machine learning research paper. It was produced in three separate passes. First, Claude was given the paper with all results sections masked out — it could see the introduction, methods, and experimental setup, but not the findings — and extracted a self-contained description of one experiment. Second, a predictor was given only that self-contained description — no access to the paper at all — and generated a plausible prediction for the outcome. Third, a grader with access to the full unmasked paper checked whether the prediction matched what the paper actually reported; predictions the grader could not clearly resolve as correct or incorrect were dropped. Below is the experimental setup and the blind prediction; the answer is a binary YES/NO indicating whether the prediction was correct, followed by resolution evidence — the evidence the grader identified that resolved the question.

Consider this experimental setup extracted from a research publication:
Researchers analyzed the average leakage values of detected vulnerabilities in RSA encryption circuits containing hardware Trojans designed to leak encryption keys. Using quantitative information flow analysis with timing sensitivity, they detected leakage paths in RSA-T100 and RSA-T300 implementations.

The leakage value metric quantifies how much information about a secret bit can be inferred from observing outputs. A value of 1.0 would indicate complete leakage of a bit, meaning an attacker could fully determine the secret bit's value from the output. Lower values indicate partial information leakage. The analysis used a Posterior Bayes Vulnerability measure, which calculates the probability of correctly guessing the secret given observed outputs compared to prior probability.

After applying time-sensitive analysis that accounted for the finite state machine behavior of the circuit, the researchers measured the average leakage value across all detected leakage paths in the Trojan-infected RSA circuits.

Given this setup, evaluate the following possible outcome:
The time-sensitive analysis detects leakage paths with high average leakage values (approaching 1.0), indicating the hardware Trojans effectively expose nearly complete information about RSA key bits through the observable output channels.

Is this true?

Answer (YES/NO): NO